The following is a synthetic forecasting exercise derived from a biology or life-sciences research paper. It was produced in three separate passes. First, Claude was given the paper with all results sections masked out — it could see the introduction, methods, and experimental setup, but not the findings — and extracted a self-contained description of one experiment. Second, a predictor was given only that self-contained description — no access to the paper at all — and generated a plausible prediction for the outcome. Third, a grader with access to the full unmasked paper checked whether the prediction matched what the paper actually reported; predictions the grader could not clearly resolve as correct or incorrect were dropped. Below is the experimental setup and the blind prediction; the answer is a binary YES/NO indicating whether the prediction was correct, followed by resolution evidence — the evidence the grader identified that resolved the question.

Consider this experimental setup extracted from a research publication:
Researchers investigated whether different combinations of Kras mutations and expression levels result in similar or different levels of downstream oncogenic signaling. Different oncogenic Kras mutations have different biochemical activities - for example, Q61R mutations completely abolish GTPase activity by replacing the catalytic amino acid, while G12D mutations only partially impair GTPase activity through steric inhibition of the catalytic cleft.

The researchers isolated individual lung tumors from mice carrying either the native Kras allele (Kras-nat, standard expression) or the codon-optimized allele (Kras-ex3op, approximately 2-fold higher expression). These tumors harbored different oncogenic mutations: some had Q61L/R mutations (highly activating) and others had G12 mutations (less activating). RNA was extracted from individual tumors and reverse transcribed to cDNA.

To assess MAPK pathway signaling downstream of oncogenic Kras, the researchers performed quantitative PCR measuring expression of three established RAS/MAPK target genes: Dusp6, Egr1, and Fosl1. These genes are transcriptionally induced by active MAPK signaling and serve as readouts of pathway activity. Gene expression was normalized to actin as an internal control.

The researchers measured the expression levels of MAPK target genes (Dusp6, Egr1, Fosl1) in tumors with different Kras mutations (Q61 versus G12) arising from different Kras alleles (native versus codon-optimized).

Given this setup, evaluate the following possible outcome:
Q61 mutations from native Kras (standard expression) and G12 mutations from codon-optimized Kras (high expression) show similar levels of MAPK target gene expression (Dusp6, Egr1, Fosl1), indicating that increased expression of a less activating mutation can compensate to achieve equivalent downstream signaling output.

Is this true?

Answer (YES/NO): NO